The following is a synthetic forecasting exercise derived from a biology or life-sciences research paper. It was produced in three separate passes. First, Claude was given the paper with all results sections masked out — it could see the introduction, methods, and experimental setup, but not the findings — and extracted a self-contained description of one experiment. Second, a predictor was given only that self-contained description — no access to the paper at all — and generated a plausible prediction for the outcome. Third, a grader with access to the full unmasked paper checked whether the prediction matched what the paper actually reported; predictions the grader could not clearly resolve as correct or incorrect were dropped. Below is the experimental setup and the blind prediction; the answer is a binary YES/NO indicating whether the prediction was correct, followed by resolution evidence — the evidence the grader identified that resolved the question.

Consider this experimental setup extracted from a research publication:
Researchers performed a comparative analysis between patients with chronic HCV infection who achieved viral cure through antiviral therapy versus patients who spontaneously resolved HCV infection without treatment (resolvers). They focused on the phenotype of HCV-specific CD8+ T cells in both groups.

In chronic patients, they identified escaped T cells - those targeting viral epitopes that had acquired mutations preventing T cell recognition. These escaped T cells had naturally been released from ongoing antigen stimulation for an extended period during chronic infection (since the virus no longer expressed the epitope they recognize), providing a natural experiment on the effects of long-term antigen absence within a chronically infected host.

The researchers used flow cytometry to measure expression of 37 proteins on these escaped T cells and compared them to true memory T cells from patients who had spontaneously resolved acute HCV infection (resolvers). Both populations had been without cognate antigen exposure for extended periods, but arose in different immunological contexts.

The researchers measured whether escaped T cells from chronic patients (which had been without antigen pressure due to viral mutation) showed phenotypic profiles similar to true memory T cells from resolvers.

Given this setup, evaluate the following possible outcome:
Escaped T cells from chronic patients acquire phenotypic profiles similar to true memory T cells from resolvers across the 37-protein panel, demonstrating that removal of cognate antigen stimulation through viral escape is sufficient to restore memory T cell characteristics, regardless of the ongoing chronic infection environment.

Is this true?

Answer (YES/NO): NO